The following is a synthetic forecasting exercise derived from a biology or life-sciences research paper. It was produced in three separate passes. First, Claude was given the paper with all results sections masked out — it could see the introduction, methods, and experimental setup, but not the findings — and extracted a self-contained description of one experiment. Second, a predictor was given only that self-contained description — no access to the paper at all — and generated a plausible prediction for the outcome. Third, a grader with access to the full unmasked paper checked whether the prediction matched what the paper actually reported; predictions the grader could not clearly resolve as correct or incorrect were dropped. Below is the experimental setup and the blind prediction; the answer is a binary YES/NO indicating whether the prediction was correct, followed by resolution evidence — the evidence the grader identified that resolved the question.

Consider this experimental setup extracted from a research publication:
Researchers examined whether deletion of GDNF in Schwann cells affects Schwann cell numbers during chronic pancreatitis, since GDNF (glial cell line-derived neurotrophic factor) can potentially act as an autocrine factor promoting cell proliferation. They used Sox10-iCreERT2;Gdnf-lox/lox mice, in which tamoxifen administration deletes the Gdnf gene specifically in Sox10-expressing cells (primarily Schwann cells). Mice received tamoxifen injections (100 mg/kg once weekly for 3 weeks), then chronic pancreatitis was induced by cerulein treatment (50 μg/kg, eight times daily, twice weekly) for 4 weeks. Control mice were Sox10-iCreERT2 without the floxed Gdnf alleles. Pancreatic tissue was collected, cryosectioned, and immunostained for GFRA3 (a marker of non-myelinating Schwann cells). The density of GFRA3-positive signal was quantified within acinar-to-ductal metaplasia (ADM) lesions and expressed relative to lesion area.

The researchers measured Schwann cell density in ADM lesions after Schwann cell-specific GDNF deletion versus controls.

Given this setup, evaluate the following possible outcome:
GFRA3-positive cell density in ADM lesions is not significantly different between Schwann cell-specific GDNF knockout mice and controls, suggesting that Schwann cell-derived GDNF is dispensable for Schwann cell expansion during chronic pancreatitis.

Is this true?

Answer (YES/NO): NO